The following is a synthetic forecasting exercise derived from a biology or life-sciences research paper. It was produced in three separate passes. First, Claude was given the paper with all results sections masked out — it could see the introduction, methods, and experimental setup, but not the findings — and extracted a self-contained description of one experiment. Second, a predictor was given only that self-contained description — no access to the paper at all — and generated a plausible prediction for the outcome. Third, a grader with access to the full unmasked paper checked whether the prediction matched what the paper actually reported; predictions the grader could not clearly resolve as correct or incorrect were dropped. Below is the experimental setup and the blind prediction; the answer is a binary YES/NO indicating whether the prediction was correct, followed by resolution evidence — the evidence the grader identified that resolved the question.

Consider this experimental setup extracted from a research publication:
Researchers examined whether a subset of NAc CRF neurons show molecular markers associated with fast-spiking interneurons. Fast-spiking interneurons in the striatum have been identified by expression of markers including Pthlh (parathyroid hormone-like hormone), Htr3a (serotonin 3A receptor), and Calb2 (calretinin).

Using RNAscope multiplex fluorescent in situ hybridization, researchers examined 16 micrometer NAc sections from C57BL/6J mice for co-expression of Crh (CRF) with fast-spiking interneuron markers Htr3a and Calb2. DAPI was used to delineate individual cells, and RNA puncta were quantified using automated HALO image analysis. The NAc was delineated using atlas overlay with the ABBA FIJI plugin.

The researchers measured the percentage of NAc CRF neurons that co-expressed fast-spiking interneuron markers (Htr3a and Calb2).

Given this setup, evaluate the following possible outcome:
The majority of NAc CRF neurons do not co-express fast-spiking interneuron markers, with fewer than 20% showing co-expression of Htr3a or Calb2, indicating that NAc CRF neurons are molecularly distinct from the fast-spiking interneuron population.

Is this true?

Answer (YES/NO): YES